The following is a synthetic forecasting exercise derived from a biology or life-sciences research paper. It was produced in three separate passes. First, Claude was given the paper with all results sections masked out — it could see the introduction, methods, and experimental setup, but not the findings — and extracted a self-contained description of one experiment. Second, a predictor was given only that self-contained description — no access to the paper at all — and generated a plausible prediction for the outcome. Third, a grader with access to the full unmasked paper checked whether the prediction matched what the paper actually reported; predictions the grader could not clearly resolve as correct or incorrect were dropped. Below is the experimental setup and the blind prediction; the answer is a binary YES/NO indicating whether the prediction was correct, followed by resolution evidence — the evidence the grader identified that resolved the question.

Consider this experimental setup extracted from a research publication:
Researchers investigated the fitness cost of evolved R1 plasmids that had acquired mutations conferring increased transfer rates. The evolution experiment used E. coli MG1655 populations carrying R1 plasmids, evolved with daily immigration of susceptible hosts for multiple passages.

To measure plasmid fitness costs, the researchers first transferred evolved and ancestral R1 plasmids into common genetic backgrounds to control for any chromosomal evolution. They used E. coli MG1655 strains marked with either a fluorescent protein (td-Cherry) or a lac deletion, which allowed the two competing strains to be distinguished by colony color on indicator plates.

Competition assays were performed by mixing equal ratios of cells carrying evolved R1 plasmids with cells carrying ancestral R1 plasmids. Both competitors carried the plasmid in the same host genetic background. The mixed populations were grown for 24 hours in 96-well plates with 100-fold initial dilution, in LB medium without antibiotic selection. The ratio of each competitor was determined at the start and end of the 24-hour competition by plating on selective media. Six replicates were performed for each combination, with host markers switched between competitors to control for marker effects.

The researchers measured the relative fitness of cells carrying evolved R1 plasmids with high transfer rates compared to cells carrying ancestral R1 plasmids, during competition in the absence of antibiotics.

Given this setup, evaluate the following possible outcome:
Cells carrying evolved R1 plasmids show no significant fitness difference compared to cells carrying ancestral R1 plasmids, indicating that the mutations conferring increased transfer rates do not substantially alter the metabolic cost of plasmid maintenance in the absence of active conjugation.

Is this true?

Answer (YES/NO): NO